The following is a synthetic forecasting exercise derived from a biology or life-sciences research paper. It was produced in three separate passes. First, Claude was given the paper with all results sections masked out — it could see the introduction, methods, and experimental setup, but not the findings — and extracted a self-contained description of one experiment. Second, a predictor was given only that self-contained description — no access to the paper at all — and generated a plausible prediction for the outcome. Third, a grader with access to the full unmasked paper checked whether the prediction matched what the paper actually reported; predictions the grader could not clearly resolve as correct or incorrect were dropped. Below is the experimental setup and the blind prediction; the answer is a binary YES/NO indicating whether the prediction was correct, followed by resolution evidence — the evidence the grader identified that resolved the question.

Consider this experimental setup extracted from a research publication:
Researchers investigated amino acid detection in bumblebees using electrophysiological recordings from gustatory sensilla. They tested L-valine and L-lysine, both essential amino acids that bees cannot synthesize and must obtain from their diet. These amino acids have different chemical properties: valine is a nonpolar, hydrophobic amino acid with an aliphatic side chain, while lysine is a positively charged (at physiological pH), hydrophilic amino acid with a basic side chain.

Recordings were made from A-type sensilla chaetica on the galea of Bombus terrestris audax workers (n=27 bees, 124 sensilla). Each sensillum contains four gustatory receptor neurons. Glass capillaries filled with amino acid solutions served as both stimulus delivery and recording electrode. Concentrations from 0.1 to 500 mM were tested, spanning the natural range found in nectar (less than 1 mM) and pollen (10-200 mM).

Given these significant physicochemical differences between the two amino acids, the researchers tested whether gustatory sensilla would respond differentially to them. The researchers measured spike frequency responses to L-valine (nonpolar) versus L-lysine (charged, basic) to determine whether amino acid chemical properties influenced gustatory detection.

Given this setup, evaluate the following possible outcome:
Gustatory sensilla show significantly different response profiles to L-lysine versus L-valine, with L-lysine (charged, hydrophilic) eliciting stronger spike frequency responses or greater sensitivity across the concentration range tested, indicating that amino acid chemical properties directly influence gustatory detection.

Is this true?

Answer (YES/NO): NO